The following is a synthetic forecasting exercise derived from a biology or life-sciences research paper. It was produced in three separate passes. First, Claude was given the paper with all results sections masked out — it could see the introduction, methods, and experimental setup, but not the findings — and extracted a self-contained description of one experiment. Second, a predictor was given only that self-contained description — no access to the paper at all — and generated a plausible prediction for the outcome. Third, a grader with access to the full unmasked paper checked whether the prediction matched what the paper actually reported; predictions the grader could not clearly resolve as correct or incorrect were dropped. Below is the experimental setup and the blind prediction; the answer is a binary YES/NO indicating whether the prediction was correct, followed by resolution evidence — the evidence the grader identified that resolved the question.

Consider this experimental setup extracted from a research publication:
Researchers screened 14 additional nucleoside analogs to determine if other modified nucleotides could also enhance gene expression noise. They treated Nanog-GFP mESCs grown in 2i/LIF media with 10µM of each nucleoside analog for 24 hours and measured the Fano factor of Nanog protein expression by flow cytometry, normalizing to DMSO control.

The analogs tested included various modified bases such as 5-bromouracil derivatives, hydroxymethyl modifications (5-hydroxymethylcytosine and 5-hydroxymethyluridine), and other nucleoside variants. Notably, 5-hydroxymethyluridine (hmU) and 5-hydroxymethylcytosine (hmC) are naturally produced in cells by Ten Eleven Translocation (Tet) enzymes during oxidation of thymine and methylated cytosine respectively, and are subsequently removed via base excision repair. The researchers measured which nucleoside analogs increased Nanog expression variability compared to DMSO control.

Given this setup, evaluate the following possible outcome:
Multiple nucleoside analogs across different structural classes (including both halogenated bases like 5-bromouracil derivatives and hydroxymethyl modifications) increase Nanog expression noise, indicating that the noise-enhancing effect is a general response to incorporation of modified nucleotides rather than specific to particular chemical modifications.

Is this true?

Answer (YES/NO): NO